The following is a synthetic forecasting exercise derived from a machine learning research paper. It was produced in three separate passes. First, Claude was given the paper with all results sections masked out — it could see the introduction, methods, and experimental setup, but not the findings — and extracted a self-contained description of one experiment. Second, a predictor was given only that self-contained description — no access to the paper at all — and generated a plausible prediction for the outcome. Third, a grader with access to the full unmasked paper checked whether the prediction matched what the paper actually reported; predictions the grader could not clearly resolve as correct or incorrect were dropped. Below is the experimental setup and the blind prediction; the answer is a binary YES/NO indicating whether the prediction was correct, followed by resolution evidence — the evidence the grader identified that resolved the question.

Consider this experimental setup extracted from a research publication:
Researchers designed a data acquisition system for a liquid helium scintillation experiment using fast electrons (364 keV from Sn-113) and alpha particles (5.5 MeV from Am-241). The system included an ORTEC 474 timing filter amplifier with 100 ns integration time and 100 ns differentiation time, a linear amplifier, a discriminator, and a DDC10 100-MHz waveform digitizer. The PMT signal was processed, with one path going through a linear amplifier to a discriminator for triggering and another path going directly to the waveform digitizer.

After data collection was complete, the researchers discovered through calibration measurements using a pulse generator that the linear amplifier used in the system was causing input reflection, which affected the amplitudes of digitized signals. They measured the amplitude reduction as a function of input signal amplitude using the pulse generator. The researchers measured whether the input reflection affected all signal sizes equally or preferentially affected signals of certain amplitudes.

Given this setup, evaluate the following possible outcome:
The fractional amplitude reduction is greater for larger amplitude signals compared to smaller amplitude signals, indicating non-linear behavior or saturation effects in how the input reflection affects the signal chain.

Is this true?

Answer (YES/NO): YES